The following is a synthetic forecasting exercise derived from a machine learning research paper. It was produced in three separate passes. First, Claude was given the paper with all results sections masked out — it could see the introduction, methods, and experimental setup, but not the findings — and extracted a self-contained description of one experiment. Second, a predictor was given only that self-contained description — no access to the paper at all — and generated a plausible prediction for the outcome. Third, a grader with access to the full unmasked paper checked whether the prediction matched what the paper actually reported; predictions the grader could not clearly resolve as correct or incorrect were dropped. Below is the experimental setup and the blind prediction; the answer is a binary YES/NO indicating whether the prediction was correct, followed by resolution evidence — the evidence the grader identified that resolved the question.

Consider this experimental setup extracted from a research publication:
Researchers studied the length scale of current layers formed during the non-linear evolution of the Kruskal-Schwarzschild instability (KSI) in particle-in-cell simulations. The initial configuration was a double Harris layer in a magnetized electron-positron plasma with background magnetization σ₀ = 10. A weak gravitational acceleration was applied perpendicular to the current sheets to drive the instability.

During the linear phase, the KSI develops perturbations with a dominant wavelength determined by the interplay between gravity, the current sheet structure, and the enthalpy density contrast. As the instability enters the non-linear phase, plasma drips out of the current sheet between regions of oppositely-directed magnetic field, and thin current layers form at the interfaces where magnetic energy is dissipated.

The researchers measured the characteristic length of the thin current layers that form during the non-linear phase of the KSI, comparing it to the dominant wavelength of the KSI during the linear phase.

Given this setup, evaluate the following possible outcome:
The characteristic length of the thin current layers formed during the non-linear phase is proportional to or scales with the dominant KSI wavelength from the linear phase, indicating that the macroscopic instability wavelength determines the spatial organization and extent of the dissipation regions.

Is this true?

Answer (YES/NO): YES